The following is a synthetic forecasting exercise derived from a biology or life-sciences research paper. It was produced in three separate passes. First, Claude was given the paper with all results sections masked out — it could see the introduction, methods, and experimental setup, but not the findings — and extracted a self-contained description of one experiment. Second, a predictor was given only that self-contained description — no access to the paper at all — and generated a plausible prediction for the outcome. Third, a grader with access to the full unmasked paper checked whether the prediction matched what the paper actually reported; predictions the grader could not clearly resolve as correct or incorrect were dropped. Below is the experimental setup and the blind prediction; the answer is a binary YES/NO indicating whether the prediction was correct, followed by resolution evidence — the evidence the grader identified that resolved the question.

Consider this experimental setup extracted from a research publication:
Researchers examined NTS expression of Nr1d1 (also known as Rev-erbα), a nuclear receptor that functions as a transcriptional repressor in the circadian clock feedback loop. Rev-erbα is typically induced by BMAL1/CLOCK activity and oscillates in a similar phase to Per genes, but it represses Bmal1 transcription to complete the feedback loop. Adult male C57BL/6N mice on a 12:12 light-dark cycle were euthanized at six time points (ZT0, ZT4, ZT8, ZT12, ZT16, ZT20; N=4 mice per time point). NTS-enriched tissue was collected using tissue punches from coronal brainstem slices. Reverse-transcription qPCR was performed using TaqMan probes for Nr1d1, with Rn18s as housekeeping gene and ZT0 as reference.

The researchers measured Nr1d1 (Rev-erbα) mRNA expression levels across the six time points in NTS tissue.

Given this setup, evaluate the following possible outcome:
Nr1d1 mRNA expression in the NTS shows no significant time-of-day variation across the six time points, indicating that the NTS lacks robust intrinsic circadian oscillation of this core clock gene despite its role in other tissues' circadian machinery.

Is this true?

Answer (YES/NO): NO